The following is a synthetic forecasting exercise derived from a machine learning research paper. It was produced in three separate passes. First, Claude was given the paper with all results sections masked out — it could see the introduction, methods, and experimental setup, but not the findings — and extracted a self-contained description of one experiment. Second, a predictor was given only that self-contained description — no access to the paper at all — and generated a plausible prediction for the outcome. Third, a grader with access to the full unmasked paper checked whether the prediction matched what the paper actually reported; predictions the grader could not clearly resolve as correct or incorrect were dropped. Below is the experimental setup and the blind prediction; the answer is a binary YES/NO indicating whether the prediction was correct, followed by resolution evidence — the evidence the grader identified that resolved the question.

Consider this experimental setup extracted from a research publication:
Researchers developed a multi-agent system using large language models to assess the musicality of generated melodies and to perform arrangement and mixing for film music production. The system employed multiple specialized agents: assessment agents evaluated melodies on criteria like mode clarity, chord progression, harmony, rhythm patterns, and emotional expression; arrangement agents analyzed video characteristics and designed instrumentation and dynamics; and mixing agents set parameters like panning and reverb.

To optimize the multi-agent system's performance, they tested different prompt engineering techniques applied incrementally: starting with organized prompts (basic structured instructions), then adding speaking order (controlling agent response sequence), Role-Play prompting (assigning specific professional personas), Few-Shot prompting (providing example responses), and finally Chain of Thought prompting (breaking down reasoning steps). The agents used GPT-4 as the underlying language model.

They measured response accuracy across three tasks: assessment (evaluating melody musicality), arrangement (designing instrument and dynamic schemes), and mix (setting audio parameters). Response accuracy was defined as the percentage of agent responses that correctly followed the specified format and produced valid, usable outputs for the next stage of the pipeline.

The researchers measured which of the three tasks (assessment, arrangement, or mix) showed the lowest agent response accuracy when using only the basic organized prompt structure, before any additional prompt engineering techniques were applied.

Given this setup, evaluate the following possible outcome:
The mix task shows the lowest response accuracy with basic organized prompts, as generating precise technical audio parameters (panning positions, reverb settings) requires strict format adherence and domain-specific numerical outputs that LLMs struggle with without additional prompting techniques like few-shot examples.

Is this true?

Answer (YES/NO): NO